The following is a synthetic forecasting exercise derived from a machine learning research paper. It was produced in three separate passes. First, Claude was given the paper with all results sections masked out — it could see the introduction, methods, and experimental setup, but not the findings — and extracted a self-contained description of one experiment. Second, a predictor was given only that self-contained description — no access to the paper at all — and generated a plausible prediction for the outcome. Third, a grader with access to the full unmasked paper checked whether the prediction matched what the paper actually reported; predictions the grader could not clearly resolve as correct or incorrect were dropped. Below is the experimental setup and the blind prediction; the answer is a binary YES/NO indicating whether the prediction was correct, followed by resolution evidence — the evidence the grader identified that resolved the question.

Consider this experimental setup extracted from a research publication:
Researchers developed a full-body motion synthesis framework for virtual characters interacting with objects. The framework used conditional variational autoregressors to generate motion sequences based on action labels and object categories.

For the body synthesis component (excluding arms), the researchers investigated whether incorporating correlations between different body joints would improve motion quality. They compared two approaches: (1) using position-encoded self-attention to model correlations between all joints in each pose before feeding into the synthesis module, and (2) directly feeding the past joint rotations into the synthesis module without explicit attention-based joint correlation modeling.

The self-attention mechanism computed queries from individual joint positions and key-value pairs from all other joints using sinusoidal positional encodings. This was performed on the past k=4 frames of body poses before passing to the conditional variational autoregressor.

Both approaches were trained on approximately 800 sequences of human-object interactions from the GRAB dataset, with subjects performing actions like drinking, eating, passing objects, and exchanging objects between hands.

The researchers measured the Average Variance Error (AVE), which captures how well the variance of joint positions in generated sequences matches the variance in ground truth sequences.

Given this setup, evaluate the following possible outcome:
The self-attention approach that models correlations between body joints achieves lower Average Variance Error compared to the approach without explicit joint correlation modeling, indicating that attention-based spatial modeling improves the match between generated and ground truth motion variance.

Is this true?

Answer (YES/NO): YES